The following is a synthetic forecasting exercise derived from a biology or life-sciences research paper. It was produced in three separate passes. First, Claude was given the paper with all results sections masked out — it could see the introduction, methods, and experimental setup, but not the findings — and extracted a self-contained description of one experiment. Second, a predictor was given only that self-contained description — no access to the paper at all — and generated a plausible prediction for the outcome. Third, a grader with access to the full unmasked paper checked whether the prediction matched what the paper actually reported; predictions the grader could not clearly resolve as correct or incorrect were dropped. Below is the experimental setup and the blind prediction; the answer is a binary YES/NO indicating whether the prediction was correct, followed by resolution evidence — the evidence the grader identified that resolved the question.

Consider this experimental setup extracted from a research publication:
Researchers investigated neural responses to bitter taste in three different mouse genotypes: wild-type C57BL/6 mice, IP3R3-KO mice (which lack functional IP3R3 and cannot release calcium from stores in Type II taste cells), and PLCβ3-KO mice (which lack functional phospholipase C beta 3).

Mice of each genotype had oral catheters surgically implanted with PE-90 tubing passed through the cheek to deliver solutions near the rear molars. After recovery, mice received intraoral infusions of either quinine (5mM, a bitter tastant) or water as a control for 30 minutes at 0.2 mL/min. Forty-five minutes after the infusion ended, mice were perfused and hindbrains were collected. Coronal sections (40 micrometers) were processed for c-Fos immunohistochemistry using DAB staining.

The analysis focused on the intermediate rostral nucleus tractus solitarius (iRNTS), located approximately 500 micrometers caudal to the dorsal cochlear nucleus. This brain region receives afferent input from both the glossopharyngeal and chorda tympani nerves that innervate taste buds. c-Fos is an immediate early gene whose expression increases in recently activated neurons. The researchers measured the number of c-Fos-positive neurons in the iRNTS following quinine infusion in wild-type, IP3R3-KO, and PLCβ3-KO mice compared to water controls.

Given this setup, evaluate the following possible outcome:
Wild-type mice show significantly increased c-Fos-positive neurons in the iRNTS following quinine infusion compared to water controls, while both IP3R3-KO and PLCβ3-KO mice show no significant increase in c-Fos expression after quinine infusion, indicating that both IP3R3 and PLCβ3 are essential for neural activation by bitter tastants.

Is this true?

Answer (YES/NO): YES